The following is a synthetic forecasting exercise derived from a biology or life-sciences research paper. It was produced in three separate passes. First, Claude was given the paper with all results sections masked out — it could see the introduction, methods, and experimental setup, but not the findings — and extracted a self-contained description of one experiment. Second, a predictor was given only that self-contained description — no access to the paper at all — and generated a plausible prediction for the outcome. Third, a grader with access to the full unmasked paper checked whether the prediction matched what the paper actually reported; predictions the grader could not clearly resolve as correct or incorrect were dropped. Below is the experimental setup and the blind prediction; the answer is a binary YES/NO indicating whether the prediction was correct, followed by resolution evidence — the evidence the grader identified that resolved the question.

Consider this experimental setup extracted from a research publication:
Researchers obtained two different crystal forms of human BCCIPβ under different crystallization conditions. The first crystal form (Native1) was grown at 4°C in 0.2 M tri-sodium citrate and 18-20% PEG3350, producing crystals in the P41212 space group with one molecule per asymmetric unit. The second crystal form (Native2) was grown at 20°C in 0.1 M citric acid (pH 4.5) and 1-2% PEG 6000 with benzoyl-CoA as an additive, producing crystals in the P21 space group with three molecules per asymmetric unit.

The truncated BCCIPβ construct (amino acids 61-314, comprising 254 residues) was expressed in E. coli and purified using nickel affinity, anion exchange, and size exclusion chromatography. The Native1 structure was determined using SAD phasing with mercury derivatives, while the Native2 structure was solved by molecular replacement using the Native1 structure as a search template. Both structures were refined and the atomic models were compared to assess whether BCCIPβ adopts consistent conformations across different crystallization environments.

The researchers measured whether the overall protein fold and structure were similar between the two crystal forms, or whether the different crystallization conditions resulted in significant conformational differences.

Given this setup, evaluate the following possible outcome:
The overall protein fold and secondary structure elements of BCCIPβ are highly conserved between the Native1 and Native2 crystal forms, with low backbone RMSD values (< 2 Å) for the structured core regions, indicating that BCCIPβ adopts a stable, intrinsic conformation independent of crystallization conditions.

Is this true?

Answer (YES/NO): YES